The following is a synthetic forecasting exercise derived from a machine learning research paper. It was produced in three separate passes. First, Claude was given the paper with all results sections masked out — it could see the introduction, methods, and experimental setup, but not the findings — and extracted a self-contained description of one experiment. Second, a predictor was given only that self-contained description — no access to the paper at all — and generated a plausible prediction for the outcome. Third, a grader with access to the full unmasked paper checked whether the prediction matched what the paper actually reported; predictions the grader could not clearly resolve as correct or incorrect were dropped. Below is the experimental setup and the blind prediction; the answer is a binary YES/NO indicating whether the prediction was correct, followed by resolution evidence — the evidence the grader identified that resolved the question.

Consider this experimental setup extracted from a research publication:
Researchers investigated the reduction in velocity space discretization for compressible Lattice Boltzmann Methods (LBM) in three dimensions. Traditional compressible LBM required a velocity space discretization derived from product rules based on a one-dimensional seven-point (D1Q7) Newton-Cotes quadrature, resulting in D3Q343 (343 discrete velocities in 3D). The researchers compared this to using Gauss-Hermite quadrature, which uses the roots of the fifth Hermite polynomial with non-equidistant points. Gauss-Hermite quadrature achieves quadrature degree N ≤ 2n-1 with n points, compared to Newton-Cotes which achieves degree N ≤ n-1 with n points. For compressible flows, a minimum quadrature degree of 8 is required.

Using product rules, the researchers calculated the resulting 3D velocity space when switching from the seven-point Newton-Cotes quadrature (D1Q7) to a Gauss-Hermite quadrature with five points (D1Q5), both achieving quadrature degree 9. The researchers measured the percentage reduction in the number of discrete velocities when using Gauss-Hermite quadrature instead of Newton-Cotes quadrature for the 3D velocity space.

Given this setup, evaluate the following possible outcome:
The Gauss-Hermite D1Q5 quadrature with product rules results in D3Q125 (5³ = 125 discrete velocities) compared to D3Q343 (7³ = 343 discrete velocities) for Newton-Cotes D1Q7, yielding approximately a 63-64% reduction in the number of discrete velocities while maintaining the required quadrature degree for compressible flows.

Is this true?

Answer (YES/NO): NO